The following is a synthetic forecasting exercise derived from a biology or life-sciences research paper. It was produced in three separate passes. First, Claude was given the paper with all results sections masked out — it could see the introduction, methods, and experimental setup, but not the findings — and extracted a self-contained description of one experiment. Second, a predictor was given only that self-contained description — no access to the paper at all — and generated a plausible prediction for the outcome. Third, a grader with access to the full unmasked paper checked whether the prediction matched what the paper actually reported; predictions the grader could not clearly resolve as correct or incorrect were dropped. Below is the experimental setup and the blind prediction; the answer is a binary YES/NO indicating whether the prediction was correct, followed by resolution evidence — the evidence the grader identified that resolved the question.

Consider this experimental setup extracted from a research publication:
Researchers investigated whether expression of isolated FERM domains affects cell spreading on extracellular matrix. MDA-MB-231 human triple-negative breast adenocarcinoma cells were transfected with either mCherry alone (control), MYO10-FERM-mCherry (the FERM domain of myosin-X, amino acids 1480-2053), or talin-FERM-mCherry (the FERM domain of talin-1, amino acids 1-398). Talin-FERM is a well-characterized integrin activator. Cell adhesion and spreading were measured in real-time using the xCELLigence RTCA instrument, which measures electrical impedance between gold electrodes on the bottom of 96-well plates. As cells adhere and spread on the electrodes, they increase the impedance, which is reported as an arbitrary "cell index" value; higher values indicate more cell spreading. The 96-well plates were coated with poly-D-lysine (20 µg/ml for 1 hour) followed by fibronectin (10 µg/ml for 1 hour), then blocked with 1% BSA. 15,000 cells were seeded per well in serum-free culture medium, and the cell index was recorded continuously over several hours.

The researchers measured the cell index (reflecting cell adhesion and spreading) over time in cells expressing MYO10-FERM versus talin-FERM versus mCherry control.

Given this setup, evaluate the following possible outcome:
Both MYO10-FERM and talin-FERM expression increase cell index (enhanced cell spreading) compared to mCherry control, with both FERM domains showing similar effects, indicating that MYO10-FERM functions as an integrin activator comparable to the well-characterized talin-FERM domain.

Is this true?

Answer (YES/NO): NO